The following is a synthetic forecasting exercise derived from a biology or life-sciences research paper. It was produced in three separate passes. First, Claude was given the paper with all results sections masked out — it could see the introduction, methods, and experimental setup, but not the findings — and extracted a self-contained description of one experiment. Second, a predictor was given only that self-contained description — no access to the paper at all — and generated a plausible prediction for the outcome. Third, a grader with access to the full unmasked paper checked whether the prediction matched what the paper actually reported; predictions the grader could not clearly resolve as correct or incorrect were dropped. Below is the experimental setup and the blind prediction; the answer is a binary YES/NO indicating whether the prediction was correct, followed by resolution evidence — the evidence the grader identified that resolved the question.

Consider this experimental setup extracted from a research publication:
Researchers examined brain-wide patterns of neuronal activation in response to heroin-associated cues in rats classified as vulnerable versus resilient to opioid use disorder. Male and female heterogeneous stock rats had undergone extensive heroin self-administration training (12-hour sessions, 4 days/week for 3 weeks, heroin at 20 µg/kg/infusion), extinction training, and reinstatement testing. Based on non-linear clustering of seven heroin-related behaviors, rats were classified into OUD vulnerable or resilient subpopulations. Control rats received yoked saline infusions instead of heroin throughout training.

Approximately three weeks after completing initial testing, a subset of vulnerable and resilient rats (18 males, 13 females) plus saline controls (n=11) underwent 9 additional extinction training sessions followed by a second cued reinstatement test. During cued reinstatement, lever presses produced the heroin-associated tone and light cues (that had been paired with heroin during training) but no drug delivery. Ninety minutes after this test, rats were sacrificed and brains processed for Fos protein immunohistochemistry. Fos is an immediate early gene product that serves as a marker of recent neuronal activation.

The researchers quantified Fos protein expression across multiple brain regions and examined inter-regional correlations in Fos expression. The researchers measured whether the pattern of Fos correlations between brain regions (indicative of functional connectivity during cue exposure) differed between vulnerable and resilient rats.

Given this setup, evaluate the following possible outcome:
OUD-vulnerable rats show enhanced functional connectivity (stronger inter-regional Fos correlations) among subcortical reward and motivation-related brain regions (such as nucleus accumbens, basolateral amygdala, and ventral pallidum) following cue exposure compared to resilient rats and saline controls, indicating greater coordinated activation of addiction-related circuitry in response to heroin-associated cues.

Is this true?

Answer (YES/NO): NO